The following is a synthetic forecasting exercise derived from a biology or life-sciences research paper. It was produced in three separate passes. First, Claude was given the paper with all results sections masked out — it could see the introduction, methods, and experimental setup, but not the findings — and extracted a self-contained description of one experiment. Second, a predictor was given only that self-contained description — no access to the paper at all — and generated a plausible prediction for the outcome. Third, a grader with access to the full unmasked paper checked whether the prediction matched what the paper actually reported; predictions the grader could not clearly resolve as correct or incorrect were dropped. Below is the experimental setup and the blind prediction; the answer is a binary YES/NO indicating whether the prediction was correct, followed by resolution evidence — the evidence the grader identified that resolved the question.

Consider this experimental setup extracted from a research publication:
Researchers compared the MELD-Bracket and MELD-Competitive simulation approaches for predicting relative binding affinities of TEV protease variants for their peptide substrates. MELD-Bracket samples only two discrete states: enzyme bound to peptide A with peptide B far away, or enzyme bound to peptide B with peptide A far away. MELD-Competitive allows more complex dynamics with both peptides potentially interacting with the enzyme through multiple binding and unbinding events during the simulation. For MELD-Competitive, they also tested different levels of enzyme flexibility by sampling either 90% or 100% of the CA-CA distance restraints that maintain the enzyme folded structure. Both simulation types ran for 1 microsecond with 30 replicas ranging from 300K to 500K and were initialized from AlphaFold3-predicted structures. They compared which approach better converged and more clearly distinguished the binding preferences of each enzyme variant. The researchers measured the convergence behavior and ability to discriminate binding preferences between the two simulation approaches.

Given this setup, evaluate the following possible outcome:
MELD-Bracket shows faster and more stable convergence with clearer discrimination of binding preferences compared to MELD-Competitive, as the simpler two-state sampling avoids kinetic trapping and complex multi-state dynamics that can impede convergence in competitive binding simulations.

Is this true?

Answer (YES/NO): NO